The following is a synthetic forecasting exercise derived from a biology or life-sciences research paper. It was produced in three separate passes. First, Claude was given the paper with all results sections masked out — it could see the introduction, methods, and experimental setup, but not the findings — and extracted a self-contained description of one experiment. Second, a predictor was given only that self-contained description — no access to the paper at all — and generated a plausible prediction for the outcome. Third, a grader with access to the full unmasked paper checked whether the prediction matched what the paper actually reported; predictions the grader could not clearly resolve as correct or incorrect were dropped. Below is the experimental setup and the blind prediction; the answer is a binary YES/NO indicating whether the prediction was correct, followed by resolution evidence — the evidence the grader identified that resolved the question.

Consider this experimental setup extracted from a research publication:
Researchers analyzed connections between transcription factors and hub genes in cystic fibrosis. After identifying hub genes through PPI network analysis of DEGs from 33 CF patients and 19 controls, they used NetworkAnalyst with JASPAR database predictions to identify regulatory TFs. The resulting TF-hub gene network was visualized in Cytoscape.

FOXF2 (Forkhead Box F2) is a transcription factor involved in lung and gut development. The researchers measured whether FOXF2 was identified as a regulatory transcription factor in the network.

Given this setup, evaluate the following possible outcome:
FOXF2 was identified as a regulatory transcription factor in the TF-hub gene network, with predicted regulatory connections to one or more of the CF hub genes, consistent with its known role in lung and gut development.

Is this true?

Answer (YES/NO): YES